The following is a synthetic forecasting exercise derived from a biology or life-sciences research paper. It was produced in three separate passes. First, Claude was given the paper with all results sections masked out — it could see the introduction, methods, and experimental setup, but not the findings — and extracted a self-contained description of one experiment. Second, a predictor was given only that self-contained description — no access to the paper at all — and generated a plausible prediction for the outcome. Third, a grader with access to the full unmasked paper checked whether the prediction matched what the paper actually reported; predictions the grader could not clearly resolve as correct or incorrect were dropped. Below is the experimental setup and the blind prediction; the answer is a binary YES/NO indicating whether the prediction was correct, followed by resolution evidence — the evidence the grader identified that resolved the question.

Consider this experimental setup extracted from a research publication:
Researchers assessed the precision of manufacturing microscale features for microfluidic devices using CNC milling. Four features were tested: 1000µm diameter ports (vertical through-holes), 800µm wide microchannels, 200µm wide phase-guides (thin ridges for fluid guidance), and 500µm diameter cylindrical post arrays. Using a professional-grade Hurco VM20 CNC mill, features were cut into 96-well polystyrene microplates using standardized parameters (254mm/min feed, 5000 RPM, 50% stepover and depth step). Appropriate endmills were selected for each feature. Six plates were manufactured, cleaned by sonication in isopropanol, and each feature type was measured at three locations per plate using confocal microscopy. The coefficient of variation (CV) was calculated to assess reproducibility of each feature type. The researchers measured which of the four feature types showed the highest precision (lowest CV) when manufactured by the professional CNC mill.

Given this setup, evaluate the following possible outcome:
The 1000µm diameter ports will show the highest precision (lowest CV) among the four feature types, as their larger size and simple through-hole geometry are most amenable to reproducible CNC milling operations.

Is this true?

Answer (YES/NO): YES